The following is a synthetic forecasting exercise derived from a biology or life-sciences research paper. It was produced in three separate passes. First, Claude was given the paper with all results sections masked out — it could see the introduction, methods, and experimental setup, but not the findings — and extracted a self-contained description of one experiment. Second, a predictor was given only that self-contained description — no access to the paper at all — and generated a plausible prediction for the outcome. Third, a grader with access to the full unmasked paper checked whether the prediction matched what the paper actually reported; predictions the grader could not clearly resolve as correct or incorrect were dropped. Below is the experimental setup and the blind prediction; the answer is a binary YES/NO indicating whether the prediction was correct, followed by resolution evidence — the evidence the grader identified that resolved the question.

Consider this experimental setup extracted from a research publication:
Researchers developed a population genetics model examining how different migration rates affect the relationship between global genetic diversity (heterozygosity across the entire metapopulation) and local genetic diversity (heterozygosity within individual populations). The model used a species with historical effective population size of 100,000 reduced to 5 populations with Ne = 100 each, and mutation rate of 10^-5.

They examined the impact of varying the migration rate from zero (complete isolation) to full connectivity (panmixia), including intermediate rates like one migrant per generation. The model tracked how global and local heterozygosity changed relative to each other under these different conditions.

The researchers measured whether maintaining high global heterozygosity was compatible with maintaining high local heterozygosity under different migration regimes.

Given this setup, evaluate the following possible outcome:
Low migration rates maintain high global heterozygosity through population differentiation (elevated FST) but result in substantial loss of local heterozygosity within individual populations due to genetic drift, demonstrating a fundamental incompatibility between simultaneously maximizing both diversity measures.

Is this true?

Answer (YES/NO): YES